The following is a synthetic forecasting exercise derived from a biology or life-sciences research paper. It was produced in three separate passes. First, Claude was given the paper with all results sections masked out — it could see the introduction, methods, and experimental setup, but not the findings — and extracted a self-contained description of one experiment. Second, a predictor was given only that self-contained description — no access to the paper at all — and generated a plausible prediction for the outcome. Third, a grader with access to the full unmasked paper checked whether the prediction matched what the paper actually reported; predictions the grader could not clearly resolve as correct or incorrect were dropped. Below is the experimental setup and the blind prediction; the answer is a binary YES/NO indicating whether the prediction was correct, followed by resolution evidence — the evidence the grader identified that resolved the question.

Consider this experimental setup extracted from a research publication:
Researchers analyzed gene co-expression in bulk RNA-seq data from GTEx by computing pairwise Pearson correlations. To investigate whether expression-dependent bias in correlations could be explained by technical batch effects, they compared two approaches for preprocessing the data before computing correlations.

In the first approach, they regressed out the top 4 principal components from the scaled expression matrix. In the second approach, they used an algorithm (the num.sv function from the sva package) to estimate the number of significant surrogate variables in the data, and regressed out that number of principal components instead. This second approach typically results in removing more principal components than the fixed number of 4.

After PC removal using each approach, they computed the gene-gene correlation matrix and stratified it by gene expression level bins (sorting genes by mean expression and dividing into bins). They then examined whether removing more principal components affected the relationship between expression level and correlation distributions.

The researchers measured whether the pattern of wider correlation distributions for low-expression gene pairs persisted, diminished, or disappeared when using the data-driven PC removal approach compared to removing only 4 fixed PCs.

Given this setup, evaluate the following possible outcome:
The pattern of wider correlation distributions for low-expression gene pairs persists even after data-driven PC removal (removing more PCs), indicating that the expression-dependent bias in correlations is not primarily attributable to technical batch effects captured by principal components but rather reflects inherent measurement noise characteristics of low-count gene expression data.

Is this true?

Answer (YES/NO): YES